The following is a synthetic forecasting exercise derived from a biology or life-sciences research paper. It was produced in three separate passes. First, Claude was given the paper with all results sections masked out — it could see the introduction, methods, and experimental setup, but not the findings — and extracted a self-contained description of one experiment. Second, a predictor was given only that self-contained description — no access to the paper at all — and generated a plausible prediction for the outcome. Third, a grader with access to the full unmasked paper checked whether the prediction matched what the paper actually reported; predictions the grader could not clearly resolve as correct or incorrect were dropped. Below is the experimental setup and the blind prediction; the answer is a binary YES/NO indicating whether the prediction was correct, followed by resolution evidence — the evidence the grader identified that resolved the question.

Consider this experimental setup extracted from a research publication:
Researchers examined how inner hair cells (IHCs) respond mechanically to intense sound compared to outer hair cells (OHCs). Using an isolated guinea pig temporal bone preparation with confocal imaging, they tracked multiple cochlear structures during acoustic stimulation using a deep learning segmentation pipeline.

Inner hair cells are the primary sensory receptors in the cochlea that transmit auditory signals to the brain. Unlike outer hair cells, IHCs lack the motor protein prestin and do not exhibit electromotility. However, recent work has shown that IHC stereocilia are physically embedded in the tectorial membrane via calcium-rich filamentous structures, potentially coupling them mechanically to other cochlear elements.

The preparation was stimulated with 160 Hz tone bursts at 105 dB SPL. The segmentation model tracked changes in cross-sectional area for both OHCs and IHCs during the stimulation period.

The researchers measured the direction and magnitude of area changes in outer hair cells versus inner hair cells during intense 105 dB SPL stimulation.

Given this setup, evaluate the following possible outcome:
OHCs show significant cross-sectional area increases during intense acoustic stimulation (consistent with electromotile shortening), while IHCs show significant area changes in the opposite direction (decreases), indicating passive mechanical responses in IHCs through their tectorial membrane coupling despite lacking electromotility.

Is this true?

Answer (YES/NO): NO